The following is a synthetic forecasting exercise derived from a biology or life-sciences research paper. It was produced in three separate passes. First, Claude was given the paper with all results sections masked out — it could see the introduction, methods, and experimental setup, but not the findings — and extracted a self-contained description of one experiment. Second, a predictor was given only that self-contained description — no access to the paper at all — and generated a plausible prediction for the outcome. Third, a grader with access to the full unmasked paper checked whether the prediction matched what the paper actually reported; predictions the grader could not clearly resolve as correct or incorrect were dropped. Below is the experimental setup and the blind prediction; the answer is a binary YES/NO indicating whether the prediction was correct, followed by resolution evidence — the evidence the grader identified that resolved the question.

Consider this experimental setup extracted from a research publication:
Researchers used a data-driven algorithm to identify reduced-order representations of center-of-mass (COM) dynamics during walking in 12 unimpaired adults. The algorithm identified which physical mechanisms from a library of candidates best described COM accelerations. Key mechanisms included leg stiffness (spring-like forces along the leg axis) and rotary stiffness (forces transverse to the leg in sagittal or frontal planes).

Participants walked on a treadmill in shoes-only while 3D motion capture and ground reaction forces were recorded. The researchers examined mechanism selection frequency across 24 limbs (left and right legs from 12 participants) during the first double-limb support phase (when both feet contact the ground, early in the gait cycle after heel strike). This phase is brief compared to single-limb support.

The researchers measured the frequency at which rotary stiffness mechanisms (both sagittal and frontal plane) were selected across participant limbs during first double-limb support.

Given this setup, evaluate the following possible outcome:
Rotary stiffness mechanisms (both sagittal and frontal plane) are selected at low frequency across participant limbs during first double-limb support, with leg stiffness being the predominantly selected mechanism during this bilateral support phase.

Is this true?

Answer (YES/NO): NO